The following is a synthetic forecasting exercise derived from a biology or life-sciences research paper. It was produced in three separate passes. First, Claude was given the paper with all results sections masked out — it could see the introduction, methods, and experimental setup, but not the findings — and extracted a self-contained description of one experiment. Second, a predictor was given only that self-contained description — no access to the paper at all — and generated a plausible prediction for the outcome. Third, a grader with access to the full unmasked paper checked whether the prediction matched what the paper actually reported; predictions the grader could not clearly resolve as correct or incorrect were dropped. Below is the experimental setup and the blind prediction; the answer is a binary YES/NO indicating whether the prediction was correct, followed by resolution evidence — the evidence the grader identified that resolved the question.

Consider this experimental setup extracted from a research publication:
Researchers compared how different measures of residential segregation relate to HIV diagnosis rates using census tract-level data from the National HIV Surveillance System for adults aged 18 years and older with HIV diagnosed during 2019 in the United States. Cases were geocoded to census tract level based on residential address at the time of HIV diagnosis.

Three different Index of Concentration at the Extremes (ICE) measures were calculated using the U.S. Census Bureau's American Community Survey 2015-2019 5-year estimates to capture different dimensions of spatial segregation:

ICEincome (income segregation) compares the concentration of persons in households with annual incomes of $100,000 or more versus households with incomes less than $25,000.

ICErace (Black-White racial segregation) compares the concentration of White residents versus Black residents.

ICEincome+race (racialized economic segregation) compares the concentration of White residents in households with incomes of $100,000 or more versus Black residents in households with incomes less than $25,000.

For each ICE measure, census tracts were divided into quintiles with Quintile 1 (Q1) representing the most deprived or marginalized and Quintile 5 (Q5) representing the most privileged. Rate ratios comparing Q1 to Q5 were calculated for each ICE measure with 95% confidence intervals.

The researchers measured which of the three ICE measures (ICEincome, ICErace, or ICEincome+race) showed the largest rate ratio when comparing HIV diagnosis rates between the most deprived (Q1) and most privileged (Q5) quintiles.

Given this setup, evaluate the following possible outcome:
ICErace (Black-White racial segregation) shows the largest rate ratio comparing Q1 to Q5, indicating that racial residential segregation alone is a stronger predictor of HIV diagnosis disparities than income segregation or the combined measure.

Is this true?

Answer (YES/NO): YES